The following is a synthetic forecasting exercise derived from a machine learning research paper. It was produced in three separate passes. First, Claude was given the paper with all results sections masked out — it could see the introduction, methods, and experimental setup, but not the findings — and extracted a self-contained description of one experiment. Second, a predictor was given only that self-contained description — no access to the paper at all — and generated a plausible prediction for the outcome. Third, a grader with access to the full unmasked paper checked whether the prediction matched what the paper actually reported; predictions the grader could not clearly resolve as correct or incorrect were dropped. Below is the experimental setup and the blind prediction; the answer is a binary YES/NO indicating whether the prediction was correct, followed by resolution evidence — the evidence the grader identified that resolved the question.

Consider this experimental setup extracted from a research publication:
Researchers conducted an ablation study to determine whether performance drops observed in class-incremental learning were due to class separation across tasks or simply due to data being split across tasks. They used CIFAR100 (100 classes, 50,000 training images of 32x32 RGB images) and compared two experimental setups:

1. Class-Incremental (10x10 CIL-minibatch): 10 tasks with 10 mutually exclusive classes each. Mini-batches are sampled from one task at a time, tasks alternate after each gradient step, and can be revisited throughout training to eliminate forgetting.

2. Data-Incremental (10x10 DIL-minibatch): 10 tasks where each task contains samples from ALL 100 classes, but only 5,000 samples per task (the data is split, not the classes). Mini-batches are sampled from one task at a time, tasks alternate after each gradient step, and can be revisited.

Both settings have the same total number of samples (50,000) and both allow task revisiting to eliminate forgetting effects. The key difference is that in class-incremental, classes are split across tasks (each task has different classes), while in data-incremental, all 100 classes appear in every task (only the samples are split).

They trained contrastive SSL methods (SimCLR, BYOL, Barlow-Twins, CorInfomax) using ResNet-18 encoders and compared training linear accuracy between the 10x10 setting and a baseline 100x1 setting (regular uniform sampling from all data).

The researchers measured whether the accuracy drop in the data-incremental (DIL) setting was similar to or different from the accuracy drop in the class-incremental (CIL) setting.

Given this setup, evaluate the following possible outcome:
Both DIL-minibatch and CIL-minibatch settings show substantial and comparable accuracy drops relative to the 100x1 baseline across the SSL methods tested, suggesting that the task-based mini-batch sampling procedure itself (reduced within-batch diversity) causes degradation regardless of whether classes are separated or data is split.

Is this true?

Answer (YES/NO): NO